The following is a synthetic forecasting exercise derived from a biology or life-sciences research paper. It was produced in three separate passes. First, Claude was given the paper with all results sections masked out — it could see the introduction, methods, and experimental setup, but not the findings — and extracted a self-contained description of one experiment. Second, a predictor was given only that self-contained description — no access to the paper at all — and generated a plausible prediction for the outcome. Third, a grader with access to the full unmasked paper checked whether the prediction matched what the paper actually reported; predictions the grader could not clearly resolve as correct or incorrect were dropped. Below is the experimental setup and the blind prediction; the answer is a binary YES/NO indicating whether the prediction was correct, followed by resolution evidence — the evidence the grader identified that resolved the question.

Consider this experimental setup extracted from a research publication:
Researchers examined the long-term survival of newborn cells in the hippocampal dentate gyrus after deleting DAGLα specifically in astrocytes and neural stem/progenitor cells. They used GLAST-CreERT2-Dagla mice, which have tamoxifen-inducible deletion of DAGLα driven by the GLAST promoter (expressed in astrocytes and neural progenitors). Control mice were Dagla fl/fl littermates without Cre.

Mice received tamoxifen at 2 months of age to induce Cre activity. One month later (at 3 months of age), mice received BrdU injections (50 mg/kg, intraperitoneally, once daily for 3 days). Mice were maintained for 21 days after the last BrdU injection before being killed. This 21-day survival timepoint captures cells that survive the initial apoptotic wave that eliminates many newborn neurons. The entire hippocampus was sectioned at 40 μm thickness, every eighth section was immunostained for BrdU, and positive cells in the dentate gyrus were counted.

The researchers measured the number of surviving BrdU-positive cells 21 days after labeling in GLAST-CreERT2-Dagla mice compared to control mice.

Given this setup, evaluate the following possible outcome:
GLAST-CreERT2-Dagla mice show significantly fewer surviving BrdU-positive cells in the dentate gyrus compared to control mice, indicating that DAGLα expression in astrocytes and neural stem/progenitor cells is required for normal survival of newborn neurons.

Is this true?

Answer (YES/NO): NO